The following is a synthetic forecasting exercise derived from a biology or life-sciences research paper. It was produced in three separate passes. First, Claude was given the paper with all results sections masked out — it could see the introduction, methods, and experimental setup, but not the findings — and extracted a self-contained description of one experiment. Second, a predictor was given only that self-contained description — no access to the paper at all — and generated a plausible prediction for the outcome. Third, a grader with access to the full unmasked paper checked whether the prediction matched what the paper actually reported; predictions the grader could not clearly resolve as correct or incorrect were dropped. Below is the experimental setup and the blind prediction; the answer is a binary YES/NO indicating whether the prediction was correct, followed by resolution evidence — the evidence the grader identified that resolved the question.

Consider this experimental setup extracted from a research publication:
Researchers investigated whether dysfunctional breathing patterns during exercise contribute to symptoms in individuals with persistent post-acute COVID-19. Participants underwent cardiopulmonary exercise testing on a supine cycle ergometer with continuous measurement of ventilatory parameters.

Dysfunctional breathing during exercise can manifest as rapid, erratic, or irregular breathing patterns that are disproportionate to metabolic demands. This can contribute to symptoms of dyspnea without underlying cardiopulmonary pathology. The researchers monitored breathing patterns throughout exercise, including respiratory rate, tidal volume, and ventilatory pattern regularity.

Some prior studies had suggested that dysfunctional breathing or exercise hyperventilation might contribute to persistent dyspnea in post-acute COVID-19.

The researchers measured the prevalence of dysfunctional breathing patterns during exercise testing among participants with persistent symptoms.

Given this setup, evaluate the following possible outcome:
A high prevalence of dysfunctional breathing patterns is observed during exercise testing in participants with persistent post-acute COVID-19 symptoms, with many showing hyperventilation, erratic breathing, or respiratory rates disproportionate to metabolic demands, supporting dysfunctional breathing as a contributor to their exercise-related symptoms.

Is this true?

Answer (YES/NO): NO